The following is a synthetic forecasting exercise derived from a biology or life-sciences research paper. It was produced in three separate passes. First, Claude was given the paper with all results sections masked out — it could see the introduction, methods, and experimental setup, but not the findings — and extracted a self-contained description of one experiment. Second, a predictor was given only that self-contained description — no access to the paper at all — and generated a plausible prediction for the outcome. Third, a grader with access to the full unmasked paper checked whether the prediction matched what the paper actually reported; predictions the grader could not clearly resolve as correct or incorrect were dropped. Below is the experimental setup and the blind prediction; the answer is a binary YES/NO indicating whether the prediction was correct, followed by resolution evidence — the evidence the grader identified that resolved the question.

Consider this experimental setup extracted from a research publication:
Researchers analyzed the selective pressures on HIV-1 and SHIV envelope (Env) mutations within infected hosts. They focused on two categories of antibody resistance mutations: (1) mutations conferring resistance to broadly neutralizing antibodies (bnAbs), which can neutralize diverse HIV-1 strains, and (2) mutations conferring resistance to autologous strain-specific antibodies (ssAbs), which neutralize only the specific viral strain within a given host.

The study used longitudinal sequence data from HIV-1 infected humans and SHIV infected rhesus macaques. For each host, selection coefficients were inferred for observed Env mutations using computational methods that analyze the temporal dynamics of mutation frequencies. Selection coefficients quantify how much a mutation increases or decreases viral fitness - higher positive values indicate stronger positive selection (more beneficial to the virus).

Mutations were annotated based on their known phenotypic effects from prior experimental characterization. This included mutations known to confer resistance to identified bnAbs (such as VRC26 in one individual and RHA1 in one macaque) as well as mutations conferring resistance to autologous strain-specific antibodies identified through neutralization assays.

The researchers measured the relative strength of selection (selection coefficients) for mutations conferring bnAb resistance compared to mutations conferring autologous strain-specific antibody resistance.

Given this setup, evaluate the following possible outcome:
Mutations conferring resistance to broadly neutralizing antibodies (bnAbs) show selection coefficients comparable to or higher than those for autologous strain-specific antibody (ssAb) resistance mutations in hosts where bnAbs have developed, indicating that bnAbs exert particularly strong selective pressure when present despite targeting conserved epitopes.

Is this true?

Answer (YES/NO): NO